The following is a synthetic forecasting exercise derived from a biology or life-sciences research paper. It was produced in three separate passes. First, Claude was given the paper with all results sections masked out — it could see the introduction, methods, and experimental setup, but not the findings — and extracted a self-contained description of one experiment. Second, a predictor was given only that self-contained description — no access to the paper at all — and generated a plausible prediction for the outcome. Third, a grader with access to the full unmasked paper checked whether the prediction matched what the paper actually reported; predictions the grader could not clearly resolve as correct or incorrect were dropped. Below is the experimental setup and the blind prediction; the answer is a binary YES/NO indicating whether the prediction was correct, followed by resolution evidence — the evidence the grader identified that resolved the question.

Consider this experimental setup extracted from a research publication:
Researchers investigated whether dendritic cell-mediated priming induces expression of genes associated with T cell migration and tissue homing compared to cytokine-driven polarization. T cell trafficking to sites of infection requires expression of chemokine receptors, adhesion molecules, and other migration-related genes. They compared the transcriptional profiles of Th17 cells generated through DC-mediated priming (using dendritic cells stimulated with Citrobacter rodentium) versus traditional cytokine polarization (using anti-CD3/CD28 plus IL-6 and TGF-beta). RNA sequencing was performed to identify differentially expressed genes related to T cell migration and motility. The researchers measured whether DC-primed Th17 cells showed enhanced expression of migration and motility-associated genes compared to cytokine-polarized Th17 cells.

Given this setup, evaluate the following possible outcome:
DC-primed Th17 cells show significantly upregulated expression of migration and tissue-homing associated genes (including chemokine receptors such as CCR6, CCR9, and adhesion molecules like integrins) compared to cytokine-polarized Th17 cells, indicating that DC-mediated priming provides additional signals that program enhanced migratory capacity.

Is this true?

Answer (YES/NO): NO